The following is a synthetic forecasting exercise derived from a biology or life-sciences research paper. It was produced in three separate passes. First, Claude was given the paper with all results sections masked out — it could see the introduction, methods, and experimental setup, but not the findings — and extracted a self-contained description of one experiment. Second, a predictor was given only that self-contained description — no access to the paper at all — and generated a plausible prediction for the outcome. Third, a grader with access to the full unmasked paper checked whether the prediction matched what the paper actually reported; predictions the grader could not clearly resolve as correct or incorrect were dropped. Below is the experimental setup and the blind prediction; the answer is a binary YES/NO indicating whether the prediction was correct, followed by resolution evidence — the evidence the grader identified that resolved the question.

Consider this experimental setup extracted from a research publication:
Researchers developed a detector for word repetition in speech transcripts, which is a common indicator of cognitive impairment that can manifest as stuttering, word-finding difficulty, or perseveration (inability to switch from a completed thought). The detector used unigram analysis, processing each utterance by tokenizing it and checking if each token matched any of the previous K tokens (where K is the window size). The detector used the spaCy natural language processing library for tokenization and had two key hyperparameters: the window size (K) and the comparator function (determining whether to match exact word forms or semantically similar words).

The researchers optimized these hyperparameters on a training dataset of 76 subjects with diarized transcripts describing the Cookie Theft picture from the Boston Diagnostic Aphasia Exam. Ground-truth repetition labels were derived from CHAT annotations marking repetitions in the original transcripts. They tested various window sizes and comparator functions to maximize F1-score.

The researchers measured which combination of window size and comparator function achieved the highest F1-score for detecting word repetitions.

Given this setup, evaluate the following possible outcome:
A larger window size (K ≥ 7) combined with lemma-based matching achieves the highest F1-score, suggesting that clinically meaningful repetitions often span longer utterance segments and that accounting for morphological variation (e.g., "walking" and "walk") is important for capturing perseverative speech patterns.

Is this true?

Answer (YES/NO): NO